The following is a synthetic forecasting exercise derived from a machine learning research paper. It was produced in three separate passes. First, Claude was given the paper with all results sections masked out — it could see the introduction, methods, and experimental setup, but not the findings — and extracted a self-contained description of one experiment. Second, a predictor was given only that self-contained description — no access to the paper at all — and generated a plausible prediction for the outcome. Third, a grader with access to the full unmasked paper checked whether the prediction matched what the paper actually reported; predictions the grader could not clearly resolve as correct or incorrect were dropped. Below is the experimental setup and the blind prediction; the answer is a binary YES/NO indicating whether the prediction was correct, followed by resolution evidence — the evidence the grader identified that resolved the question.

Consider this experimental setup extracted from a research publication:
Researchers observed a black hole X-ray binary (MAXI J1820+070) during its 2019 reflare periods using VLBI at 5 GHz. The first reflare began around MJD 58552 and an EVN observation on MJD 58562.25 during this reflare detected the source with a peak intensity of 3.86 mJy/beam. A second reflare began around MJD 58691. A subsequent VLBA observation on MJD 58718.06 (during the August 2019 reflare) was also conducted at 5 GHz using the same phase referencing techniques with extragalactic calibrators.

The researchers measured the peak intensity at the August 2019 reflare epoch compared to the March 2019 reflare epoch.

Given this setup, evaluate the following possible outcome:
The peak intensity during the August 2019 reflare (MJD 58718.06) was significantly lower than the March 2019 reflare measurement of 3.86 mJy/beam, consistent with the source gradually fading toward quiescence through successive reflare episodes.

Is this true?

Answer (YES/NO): NO